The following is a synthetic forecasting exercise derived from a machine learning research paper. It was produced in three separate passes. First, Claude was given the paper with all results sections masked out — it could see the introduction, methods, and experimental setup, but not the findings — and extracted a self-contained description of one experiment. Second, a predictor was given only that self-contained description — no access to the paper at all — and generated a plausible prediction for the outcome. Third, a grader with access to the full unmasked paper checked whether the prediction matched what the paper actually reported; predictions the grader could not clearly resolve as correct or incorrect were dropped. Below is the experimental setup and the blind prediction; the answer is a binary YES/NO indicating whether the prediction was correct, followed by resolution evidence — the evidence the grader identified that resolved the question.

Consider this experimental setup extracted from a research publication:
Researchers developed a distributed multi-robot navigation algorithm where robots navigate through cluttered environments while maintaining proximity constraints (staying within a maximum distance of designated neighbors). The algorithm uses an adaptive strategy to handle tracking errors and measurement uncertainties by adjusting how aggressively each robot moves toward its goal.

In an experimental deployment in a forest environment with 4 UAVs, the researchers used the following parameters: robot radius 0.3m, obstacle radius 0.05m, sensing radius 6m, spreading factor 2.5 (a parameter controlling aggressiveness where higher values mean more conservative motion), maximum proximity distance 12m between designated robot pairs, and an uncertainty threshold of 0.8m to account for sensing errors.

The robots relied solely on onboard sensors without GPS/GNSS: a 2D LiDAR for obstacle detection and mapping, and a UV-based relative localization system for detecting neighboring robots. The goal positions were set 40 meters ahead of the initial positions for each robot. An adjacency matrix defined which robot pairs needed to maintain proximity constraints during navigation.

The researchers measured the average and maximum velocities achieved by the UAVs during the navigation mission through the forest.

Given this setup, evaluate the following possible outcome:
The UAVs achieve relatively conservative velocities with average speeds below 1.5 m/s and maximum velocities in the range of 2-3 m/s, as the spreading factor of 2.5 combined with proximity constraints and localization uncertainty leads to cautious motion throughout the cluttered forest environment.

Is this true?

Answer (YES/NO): NO